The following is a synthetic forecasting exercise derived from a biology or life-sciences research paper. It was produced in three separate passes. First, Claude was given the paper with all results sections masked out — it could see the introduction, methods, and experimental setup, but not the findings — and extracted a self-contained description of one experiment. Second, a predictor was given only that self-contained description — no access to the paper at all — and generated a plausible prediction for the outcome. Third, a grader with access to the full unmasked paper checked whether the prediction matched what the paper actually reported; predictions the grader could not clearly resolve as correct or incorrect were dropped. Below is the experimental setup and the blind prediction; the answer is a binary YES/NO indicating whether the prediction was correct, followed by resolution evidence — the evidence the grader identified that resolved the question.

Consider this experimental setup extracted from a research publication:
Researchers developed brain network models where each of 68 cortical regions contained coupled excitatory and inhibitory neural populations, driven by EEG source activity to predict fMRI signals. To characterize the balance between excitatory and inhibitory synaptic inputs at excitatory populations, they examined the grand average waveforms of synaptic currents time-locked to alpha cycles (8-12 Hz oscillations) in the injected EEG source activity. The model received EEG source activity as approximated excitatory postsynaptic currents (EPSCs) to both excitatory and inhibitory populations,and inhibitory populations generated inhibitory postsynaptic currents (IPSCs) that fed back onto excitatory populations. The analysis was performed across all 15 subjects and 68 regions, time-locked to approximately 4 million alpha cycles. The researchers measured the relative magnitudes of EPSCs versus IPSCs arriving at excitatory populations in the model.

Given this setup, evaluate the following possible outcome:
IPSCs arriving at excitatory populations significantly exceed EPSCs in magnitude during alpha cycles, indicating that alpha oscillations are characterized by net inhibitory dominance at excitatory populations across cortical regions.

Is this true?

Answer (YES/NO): YES